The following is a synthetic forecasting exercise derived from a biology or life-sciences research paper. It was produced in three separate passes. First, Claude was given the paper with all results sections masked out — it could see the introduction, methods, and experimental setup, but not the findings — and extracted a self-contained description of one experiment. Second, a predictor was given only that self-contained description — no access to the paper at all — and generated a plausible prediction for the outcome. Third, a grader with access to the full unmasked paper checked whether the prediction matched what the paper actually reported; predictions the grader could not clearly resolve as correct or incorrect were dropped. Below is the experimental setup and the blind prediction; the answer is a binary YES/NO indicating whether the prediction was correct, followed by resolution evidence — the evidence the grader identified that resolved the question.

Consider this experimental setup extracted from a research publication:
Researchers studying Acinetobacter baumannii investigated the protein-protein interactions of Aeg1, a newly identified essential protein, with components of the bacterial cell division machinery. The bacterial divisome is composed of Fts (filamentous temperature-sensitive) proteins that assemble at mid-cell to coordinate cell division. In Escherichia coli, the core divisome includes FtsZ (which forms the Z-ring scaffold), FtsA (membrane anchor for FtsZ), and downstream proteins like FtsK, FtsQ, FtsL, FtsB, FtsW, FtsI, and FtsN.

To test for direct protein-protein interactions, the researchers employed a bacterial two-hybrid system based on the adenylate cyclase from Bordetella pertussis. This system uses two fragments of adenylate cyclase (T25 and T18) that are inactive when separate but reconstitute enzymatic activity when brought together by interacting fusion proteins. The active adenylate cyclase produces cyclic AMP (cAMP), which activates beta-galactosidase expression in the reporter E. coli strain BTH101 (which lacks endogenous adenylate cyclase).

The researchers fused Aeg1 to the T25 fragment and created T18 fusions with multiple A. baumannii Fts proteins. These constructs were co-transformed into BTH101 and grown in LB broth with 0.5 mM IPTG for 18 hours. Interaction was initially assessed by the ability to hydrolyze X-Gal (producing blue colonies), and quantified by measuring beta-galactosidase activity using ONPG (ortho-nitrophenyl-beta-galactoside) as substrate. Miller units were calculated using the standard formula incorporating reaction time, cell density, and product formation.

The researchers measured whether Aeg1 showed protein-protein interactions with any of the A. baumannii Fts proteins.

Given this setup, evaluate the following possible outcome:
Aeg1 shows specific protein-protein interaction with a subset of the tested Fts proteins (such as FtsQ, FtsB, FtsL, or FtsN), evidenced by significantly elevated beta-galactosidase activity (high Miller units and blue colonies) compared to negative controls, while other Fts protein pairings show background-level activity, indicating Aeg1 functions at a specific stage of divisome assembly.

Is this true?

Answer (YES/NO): NO